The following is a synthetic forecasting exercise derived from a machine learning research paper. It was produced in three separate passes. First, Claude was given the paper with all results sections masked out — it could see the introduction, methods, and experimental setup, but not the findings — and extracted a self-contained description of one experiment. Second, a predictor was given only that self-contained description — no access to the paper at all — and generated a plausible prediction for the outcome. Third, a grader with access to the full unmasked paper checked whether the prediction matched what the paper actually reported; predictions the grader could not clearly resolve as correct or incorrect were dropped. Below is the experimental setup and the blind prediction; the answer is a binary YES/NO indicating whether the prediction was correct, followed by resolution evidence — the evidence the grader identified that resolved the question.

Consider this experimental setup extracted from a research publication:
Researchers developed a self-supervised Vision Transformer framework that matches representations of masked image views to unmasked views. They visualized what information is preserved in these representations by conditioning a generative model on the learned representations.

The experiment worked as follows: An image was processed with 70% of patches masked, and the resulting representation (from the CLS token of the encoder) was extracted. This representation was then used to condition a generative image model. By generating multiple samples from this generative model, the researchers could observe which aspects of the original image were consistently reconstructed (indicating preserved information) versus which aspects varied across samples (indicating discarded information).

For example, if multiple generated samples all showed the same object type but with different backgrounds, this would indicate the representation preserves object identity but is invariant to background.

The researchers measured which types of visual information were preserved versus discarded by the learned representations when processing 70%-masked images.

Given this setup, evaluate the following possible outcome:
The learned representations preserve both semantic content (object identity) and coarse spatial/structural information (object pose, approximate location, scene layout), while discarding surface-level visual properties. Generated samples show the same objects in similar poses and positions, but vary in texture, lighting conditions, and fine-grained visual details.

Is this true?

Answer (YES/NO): NO